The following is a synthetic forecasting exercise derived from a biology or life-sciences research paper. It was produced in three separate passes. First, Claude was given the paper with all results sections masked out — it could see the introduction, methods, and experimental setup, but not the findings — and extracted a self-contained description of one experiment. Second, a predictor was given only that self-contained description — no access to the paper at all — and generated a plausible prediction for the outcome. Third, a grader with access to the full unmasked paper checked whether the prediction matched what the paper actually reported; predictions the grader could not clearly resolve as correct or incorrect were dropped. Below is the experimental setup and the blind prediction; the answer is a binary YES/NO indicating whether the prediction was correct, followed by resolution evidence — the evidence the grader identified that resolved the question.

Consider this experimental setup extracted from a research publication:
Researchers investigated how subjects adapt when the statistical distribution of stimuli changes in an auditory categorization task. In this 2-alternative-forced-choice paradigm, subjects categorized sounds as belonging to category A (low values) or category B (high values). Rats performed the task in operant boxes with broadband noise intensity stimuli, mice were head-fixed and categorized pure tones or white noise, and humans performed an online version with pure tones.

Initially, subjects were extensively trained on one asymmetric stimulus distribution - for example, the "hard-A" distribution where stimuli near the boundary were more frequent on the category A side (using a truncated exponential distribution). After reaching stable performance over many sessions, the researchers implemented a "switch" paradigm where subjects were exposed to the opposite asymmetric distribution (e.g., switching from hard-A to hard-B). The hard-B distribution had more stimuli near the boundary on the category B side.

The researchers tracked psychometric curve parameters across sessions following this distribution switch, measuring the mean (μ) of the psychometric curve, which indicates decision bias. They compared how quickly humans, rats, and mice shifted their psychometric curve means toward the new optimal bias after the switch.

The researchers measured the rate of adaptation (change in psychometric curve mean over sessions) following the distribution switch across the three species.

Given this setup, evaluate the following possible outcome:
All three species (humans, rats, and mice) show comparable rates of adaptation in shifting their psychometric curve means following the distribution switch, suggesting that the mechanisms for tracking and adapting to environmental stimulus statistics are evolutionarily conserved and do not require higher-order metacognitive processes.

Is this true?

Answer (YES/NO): NO